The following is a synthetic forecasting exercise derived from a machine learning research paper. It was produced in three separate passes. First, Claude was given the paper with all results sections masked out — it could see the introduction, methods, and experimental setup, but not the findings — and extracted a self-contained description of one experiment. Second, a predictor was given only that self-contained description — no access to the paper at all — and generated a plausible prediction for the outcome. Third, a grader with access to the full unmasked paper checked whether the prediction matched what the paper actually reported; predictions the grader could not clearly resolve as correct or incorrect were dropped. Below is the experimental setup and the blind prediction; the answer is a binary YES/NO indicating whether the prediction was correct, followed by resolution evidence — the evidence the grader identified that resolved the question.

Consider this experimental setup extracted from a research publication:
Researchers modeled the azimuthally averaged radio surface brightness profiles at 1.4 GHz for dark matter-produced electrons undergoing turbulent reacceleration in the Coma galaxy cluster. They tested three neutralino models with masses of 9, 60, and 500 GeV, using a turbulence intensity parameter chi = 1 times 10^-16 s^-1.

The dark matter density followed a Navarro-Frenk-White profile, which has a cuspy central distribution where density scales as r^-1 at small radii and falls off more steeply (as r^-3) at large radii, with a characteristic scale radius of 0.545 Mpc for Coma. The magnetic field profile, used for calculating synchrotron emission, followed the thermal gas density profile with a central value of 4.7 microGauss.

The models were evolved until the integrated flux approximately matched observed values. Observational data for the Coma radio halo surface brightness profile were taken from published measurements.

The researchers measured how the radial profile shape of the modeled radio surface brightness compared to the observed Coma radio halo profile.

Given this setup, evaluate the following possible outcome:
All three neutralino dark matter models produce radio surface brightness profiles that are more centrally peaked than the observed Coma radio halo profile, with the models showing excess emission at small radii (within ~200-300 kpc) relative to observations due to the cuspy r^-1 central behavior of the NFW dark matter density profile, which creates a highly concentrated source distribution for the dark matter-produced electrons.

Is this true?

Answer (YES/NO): YES